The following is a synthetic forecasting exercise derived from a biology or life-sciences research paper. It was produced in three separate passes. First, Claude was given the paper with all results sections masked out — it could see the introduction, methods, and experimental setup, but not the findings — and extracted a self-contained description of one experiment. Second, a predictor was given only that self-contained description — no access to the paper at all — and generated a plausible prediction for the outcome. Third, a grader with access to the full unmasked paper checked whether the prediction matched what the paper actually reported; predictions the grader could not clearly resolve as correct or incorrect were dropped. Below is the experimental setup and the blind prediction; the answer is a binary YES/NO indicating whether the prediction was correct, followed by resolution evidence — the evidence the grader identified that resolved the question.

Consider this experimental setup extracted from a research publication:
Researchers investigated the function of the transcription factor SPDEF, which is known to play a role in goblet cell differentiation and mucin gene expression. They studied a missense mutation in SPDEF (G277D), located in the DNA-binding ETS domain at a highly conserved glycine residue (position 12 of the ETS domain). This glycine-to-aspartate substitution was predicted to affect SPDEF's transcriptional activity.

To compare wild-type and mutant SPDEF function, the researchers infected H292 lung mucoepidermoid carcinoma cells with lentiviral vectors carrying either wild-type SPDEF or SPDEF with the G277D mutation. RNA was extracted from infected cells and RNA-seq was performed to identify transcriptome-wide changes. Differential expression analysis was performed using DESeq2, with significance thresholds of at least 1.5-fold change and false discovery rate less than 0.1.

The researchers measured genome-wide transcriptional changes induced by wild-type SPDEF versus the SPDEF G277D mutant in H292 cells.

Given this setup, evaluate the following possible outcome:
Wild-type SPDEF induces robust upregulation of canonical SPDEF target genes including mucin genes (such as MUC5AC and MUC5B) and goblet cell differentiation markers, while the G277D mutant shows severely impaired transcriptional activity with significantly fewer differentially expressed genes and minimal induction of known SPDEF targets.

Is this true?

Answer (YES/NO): YES